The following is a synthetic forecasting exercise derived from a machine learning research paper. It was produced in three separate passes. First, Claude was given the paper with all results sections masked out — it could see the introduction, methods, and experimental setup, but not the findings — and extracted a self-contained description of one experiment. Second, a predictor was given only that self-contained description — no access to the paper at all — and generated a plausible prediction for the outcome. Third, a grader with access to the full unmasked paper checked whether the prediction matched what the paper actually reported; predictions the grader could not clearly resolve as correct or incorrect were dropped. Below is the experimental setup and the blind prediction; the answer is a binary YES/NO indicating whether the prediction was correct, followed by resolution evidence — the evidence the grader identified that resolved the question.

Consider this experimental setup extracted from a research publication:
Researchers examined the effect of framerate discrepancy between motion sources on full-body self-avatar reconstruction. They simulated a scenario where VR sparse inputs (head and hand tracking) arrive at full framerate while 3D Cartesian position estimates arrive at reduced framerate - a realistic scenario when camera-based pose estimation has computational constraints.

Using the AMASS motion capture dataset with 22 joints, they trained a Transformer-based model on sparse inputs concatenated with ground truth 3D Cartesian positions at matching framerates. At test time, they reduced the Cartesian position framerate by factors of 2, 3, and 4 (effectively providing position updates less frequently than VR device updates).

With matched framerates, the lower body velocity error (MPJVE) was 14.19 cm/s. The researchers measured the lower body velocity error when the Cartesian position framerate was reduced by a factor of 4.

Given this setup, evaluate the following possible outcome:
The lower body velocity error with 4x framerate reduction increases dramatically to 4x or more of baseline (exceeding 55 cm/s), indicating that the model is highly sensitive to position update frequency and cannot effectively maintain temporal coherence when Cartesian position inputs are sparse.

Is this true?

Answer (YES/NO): YES